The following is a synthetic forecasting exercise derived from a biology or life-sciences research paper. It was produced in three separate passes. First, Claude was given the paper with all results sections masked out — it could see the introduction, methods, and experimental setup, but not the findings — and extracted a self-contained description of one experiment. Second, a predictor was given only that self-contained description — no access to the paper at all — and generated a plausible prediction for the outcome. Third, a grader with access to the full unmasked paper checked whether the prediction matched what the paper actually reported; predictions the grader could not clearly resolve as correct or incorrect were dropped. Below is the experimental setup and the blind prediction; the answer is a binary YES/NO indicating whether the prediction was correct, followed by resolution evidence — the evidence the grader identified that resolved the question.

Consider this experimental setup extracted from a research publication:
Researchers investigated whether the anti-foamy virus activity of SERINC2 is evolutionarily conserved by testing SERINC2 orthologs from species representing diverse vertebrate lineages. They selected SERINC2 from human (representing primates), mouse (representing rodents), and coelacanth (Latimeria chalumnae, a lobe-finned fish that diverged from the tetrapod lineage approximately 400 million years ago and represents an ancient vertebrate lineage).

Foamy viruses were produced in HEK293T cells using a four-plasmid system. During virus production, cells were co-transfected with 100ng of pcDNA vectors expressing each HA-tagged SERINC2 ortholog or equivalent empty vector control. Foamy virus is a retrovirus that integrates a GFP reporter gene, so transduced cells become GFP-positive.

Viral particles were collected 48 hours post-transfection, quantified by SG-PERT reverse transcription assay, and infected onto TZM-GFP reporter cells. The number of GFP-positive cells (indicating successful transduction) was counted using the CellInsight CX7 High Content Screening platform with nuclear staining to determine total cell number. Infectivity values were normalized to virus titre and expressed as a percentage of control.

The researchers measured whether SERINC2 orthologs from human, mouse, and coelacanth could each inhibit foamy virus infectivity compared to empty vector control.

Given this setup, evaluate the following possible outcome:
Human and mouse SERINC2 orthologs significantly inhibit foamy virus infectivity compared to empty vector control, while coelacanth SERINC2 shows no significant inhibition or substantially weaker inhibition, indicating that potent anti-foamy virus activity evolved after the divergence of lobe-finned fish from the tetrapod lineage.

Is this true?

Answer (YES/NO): NO